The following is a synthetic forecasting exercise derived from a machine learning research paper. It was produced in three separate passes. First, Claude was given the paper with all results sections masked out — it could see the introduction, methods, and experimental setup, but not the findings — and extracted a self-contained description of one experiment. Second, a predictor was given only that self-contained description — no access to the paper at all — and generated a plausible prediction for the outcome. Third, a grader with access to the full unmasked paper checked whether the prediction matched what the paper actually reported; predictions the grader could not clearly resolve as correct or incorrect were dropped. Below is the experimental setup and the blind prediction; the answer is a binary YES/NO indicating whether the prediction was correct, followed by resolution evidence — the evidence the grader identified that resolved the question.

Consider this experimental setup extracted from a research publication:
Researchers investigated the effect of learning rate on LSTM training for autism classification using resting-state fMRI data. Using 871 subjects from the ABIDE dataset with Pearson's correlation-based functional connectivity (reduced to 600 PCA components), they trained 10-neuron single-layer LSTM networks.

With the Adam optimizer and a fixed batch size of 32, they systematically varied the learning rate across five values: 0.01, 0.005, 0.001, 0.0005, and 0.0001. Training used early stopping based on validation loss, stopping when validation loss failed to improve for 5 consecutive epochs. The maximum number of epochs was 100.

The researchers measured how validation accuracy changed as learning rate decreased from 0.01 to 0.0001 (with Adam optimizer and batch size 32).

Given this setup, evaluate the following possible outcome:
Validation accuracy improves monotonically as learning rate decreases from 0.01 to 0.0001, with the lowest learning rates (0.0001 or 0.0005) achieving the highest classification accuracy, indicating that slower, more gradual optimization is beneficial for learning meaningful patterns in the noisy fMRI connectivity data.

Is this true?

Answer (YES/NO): NO